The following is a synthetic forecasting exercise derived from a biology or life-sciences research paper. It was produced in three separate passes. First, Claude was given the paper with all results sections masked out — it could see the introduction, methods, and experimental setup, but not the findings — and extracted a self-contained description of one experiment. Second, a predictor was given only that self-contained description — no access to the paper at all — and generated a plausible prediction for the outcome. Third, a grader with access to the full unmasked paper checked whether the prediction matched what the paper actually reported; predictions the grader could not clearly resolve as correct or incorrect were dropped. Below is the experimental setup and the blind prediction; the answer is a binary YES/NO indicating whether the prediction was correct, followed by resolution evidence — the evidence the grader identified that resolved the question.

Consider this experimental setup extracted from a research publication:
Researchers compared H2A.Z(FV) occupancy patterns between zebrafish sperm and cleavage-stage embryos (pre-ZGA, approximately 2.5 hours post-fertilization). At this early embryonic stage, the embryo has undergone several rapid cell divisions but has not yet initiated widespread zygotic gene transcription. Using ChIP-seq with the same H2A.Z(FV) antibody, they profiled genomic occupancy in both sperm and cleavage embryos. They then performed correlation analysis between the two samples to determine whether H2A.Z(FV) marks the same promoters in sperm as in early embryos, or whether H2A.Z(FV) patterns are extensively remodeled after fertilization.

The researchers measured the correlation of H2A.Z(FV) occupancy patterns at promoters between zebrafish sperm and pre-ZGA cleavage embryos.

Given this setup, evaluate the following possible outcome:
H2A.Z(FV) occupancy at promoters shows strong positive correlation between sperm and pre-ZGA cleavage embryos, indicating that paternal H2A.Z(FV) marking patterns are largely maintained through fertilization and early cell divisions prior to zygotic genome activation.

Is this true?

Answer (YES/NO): YES